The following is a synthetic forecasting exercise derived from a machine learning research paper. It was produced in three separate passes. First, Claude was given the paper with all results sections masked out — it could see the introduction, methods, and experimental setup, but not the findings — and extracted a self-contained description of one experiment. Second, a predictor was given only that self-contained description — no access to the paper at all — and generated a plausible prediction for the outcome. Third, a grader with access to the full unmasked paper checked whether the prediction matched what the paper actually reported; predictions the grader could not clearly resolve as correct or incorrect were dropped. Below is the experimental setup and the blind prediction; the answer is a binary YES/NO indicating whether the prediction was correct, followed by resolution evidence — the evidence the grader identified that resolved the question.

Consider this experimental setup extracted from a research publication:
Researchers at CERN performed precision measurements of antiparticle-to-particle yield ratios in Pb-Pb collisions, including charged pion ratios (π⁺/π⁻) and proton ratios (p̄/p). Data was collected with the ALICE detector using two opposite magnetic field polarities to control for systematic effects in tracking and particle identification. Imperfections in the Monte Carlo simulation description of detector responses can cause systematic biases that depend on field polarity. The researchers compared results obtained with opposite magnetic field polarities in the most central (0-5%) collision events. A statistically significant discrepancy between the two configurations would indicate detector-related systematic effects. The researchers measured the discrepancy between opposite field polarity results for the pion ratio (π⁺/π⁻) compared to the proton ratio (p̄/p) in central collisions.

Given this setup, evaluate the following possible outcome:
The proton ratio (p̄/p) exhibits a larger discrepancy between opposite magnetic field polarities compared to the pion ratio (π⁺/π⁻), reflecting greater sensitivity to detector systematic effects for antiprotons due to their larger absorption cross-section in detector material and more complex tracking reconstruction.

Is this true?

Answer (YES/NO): NO